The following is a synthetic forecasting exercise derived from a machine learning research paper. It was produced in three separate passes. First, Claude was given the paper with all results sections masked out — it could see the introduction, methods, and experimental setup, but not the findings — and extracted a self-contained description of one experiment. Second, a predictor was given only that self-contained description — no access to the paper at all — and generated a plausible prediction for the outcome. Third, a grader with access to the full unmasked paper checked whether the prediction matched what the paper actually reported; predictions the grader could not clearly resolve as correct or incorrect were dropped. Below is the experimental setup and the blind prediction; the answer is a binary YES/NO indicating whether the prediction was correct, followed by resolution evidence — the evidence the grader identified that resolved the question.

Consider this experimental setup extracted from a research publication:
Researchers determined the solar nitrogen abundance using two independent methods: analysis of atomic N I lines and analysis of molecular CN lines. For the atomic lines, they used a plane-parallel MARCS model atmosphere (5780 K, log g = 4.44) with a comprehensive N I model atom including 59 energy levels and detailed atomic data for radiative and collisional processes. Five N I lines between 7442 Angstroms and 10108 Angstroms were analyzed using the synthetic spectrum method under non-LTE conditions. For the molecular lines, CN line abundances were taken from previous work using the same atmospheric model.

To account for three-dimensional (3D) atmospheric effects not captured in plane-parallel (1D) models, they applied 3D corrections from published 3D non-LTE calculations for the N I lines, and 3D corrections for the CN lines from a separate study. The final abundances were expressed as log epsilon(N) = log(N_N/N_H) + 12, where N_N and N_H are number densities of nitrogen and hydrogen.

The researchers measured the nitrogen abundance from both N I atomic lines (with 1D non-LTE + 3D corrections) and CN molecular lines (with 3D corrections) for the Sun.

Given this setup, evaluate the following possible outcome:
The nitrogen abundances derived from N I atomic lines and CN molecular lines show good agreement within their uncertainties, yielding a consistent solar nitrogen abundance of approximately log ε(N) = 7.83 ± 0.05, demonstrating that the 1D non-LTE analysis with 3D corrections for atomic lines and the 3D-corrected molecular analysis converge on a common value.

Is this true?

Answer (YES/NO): NO